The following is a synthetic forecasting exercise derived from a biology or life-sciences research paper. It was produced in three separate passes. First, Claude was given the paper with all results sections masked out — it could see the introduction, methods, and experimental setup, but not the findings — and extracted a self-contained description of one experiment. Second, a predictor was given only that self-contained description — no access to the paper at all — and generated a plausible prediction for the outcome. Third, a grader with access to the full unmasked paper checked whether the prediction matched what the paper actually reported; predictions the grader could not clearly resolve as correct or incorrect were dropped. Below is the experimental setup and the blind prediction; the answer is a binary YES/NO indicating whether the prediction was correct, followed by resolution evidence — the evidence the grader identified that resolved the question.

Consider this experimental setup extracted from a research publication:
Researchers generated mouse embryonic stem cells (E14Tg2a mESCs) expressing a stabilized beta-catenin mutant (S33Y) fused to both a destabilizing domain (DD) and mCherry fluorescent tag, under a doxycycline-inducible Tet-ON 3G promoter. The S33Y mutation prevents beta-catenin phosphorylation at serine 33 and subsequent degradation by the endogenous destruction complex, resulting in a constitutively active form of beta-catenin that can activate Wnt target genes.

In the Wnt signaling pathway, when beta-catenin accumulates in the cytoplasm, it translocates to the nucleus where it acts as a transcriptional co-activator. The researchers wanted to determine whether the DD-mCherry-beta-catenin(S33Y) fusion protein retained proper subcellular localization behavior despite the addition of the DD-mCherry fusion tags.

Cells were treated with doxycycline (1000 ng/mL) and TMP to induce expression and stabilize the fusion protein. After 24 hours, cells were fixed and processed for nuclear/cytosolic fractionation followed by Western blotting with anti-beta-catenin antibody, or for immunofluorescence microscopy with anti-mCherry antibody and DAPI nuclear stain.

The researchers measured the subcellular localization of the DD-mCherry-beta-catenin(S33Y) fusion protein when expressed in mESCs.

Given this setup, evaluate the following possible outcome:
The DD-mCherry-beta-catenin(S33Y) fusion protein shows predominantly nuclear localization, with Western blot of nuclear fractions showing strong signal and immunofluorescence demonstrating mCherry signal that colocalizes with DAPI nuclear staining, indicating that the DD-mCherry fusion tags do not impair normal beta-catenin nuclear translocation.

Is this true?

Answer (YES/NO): YES